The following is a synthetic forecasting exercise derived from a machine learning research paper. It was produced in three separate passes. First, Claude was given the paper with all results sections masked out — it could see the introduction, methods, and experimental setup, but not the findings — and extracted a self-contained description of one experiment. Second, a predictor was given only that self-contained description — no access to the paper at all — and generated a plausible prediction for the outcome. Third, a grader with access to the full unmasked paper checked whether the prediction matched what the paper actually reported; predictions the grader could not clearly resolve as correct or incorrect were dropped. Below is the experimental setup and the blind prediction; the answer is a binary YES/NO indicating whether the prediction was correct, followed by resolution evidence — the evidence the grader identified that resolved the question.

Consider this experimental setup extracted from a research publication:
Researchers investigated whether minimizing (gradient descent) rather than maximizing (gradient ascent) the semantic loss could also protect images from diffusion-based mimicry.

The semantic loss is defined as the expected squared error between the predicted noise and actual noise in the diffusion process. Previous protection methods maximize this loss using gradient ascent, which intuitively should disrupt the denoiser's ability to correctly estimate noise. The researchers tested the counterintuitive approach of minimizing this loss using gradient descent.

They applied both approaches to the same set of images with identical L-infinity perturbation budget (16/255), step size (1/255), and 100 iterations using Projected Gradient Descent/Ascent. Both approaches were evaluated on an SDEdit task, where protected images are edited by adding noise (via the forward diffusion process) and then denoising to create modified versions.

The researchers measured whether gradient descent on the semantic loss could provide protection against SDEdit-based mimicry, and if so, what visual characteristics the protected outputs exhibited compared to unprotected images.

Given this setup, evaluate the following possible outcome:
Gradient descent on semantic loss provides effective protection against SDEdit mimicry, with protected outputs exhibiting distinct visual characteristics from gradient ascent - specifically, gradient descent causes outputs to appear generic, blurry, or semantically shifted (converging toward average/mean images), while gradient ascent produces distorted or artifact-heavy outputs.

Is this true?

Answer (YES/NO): YES